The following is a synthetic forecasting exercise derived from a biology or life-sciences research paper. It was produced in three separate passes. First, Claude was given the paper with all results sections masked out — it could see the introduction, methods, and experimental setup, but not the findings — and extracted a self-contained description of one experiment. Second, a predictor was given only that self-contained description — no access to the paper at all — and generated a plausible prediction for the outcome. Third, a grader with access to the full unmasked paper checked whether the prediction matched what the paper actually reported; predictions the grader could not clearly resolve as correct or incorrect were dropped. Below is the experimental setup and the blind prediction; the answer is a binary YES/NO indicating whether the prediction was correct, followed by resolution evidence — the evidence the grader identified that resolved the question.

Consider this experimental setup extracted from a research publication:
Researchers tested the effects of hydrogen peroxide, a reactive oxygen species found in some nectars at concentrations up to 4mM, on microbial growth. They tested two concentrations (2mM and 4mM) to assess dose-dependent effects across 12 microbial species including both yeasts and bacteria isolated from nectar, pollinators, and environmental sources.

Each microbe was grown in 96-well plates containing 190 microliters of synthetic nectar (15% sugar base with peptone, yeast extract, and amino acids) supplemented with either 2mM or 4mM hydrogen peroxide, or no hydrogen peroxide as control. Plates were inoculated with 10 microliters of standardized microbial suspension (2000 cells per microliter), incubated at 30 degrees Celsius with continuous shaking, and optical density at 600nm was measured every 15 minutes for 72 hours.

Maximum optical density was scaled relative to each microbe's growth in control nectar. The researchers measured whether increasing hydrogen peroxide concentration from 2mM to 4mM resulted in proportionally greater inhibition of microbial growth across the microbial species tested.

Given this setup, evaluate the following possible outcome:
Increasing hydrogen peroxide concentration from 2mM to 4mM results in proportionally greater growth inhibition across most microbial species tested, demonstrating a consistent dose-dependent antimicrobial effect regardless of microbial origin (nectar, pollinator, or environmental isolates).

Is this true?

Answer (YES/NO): NO